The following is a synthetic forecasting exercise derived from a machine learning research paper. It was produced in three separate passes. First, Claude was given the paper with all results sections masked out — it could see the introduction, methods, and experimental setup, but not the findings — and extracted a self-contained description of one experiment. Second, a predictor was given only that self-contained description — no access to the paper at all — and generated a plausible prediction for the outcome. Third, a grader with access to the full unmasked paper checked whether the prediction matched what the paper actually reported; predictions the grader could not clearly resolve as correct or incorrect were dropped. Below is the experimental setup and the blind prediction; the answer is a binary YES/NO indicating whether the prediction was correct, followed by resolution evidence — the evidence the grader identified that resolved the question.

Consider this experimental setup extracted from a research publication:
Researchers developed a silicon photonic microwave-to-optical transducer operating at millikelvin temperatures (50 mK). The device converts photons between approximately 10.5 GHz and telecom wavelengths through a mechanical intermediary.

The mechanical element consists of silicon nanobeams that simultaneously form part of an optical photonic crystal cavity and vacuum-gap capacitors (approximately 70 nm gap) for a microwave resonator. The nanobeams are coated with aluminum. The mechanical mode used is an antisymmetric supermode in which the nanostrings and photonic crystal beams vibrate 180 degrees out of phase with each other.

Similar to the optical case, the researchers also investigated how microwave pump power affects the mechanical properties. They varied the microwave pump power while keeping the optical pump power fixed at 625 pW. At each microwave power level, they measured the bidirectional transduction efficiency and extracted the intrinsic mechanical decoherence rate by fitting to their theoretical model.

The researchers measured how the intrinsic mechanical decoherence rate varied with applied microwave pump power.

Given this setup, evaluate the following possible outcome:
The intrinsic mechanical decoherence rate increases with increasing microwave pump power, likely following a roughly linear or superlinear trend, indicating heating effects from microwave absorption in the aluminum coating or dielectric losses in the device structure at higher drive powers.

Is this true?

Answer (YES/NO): NO